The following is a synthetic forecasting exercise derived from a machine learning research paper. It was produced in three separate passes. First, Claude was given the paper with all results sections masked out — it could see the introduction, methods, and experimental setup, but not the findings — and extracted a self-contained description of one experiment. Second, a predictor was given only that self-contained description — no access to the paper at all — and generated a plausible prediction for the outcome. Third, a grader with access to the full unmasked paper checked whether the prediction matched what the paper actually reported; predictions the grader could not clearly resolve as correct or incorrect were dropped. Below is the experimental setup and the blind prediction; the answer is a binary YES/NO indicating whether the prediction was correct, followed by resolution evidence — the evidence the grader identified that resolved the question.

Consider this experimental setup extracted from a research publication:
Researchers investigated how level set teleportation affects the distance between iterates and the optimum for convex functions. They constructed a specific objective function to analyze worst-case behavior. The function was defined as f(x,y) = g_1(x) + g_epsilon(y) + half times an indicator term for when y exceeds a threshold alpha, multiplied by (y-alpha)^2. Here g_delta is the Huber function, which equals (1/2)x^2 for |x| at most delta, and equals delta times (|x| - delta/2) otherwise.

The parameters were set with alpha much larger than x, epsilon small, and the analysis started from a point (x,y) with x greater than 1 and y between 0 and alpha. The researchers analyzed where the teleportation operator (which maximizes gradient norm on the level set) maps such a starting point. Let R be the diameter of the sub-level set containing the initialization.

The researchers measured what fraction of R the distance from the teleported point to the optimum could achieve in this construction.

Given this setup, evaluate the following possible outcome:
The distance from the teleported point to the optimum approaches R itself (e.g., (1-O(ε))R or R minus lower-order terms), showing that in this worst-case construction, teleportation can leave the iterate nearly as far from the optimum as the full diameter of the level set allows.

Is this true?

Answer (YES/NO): NO